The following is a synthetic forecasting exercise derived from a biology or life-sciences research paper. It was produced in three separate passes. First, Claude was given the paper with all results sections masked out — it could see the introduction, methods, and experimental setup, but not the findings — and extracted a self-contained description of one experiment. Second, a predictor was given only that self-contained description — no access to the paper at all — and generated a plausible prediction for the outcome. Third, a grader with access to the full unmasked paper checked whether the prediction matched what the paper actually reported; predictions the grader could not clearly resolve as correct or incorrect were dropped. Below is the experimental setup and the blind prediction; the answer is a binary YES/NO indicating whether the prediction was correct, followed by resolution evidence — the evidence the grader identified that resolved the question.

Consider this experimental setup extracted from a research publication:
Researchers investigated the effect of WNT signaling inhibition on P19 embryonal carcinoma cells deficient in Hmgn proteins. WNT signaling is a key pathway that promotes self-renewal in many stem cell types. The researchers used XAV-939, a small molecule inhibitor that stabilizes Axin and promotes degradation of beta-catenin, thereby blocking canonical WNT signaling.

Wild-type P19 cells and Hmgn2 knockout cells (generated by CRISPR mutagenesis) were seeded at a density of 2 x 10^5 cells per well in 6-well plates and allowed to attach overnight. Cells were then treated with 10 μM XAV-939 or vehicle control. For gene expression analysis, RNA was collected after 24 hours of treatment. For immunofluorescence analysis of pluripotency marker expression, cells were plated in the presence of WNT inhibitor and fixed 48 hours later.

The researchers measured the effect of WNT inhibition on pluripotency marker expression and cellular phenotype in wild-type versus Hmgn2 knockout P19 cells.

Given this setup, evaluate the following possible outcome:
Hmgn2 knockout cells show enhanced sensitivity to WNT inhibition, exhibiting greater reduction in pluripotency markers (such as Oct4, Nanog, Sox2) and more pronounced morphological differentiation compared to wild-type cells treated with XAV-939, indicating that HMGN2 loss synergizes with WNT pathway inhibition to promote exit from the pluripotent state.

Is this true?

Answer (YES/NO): NO